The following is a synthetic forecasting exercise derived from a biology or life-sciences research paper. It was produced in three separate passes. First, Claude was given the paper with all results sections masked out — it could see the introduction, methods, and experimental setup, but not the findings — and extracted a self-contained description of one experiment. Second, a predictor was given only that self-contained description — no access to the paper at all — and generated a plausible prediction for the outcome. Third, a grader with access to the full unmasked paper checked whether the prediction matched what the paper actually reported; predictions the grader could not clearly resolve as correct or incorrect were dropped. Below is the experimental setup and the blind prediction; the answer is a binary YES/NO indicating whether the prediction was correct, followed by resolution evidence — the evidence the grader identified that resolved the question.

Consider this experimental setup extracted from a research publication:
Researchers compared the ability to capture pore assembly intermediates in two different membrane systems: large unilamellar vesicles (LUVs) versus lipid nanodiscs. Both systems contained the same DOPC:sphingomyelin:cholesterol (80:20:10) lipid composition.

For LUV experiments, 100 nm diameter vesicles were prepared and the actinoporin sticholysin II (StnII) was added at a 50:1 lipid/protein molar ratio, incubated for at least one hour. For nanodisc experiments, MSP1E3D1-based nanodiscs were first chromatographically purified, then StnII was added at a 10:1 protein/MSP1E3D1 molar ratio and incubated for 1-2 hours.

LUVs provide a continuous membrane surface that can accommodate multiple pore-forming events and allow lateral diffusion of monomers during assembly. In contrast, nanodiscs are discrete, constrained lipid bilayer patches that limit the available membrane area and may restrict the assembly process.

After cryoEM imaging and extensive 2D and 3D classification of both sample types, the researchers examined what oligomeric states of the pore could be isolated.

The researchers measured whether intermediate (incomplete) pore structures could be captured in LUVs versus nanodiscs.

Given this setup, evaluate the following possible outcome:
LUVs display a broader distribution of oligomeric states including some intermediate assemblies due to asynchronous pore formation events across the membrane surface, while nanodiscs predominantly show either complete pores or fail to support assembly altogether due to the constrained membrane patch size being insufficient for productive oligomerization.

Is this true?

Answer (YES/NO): NO